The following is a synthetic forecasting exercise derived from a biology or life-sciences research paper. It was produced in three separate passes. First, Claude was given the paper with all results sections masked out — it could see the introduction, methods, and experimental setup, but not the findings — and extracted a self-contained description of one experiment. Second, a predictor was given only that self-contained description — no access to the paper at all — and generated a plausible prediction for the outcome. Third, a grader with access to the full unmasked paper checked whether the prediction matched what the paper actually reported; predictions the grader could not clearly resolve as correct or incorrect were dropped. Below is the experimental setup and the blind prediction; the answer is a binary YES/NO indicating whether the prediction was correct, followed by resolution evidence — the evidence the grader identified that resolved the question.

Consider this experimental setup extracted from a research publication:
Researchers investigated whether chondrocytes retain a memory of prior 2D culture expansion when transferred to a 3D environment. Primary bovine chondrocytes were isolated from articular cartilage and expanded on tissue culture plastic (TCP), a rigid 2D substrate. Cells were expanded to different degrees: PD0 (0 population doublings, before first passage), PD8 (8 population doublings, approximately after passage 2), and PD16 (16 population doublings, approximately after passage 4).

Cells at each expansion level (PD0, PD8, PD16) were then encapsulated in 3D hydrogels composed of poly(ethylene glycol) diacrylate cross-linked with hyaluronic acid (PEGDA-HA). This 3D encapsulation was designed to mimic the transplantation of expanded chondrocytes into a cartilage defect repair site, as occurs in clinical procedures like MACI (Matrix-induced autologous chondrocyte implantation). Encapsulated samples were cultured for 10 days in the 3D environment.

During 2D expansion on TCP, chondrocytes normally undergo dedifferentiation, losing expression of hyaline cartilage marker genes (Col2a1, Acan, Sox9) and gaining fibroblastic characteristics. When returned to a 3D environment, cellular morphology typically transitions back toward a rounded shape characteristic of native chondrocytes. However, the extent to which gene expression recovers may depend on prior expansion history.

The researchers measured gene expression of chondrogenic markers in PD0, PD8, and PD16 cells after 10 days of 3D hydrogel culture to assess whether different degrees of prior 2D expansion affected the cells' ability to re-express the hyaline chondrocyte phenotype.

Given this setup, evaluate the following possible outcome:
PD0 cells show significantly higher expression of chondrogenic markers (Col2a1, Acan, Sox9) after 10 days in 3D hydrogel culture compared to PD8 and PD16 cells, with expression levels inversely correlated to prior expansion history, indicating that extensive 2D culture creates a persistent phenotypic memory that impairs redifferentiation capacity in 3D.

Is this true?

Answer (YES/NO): NO